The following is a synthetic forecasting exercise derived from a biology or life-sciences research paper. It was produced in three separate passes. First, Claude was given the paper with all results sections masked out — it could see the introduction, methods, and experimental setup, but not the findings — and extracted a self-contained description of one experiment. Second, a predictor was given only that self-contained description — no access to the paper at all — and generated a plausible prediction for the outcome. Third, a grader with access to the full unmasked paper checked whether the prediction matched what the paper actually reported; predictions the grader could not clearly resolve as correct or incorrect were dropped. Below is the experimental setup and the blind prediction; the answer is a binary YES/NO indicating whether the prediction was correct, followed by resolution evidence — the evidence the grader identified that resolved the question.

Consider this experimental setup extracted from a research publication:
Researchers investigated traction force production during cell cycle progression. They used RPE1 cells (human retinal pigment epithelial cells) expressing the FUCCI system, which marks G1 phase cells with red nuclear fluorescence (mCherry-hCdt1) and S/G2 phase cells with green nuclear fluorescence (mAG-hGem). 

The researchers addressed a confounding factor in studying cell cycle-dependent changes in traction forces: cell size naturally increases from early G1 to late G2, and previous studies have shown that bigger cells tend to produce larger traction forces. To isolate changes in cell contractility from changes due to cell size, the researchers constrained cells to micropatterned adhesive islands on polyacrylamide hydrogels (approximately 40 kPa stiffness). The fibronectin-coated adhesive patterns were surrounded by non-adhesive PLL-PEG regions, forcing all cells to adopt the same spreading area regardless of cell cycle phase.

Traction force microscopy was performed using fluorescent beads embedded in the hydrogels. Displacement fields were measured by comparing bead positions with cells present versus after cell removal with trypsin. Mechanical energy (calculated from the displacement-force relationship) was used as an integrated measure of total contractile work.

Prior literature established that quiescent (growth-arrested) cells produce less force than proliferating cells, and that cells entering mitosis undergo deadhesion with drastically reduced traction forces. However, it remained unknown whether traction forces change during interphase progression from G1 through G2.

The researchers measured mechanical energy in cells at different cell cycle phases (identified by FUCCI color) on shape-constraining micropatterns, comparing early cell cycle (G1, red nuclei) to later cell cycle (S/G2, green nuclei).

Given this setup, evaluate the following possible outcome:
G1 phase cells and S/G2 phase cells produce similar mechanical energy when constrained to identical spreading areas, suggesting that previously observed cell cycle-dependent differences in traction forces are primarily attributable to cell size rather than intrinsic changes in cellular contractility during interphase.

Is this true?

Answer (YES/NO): NO